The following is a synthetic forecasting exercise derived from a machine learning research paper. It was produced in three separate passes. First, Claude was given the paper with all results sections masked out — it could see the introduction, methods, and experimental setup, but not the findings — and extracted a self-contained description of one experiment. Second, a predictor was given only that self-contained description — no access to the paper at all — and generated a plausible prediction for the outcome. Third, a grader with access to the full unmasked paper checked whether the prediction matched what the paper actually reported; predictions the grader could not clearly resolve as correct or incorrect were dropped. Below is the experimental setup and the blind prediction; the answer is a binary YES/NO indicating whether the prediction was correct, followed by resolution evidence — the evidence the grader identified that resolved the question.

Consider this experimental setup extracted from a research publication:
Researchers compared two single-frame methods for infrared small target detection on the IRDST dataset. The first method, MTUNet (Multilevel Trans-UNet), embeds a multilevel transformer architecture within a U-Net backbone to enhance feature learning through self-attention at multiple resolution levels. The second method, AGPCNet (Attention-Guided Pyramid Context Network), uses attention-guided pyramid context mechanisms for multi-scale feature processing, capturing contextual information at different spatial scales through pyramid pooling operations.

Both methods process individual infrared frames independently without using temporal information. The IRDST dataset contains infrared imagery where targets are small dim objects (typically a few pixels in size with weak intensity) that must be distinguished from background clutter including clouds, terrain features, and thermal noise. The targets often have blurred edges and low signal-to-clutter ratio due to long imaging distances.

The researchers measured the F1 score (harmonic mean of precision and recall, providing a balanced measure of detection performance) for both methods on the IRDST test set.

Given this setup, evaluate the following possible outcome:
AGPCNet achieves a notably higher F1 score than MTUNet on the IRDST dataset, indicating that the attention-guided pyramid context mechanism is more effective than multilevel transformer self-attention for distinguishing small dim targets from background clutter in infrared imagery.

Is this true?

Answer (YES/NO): NO